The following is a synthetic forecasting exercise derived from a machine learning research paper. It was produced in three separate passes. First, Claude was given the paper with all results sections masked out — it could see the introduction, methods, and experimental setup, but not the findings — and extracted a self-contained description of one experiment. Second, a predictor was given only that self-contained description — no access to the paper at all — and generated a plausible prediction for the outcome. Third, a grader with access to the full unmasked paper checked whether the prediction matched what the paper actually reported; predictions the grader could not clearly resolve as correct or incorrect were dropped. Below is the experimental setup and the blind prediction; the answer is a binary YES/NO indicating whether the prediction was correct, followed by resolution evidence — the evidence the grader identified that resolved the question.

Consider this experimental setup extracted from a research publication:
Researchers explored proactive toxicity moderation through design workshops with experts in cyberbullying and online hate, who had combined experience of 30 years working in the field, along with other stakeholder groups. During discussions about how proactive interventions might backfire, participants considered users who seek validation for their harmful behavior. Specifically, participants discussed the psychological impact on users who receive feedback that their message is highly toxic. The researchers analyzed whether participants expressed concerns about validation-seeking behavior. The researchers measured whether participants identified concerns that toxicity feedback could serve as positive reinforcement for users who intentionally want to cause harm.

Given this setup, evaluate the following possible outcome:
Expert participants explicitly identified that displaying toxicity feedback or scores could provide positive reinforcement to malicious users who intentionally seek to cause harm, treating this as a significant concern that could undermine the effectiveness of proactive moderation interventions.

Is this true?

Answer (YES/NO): YES